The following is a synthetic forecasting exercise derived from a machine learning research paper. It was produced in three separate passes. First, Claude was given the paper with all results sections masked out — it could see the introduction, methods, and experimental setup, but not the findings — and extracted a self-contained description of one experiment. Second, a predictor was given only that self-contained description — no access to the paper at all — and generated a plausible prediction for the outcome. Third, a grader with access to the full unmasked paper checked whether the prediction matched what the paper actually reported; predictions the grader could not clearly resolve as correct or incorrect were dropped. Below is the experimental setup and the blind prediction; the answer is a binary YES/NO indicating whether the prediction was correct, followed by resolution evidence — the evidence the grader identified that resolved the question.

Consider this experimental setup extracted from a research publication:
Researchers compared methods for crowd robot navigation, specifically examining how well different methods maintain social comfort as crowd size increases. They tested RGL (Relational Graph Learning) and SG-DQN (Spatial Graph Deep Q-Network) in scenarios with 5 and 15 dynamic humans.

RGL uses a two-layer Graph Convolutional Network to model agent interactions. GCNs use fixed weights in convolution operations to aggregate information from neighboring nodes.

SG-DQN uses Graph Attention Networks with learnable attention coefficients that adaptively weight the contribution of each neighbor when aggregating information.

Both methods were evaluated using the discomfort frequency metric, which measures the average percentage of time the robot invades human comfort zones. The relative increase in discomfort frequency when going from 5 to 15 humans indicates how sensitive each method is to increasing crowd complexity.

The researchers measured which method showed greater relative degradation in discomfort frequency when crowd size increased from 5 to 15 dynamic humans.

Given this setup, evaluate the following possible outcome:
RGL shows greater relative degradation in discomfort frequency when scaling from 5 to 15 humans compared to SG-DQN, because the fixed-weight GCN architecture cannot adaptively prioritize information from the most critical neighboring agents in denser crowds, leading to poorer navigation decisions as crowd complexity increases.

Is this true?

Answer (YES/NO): YES